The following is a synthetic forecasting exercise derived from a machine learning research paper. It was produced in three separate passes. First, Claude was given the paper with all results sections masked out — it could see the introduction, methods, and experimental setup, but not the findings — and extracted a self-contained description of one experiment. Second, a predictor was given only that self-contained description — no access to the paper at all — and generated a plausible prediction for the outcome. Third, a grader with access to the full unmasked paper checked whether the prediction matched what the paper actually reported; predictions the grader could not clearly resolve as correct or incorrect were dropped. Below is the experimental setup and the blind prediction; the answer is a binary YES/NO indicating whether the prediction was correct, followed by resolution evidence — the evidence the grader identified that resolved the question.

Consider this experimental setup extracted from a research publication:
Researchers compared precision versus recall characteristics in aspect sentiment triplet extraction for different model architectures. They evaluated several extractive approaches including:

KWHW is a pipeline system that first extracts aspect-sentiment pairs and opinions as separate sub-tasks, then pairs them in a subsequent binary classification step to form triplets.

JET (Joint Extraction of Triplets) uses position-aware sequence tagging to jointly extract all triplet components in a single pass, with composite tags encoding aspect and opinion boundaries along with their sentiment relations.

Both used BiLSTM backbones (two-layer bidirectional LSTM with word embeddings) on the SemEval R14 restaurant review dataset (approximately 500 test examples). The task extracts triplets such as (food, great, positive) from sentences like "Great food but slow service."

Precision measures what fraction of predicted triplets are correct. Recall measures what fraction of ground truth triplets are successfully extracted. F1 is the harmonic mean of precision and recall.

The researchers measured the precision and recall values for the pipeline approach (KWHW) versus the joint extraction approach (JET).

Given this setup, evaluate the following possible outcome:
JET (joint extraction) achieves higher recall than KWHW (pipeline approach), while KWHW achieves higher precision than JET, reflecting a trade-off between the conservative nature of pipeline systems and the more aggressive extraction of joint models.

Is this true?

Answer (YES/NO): NO